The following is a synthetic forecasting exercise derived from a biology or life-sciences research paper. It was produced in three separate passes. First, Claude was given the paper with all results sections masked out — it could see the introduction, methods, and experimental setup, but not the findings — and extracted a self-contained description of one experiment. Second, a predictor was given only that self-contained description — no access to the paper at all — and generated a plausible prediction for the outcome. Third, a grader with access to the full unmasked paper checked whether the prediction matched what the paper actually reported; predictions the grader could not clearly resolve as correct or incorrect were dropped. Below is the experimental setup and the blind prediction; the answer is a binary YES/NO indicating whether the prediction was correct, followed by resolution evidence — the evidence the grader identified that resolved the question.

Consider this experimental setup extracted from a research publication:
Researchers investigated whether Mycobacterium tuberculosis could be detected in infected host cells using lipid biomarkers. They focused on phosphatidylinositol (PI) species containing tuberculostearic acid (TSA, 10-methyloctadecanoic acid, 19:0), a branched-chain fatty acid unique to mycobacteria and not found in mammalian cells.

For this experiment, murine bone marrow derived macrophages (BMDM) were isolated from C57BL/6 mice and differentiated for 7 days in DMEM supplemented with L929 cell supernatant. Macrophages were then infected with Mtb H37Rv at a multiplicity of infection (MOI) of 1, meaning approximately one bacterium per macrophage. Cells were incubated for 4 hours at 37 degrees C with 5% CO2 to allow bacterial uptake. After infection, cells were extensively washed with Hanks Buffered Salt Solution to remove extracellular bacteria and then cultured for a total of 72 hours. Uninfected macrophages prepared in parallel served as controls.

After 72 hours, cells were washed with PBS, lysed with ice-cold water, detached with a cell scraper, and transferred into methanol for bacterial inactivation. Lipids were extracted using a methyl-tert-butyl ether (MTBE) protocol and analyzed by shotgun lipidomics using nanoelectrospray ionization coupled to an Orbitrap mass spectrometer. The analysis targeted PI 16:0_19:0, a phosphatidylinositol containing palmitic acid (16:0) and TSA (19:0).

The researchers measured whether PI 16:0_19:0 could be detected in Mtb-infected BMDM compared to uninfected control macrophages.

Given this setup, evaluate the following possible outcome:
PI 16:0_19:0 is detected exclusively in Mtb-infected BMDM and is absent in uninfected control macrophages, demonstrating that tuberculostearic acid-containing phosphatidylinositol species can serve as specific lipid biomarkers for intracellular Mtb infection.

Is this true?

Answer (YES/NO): YES